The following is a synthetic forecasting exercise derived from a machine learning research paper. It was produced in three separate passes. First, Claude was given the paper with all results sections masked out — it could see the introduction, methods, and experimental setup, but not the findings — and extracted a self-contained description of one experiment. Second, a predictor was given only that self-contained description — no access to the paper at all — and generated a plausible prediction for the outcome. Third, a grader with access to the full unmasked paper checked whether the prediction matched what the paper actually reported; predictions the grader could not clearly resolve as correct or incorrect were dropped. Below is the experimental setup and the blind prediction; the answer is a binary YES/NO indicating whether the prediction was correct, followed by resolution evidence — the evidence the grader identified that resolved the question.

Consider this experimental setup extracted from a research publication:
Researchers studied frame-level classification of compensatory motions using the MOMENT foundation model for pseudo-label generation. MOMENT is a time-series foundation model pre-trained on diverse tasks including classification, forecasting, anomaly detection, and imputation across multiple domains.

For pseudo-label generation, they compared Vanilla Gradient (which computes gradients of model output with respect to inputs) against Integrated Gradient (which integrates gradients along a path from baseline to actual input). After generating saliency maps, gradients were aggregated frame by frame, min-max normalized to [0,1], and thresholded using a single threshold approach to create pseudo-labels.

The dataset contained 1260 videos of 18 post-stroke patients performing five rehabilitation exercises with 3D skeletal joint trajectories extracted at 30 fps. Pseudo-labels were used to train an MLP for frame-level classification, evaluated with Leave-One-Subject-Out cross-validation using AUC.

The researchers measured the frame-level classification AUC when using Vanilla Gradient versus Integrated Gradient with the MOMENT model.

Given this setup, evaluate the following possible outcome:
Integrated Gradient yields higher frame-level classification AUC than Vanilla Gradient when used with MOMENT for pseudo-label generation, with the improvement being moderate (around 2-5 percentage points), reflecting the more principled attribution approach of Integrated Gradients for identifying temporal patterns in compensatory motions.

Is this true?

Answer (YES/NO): NO